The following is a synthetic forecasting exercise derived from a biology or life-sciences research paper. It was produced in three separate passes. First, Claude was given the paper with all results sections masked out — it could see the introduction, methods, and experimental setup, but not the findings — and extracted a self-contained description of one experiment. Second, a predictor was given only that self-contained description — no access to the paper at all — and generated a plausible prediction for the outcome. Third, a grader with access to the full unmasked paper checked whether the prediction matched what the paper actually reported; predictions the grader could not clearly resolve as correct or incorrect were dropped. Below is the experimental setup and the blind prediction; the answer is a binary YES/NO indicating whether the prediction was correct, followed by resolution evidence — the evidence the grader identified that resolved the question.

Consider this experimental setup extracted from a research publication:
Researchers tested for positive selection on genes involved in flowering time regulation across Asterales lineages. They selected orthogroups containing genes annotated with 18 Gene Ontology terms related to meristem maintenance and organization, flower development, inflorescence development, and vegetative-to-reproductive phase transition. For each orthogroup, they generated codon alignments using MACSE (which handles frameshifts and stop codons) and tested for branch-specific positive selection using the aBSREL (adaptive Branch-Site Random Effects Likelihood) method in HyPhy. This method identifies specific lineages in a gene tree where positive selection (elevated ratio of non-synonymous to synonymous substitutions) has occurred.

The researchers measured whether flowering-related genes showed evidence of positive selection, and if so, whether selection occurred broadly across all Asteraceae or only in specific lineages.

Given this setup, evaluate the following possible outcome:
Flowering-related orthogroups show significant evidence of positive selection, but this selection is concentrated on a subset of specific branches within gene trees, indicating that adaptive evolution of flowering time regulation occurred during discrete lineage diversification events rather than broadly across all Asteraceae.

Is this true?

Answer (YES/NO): YES